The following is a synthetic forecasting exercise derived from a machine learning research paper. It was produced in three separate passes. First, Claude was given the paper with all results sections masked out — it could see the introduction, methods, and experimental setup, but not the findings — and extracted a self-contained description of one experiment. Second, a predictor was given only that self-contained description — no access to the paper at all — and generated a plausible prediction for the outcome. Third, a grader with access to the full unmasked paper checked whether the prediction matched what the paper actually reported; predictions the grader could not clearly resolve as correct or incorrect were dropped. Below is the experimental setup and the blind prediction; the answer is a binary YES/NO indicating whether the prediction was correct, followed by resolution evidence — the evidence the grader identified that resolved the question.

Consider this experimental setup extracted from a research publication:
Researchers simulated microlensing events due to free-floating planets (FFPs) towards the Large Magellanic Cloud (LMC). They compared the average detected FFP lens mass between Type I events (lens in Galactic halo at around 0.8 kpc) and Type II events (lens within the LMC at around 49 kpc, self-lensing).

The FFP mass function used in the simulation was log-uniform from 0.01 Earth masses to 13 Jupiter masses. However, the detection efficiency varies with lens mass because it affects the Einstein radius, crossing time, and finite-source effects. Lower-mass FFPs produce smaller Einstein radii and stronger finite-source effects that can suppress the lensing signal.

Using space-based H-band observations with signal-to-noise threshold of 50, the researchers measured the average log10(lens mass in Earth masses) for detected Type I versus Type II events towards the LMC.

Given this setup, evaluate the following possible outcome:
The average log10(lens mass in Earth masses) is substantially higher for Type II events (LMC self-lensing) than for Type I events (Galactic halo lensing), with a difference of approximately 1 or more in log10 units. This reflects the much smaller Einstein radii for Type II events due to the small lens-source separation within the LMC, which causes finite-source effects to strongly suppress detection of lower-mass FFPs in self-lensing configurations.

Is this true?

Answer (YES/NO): NO